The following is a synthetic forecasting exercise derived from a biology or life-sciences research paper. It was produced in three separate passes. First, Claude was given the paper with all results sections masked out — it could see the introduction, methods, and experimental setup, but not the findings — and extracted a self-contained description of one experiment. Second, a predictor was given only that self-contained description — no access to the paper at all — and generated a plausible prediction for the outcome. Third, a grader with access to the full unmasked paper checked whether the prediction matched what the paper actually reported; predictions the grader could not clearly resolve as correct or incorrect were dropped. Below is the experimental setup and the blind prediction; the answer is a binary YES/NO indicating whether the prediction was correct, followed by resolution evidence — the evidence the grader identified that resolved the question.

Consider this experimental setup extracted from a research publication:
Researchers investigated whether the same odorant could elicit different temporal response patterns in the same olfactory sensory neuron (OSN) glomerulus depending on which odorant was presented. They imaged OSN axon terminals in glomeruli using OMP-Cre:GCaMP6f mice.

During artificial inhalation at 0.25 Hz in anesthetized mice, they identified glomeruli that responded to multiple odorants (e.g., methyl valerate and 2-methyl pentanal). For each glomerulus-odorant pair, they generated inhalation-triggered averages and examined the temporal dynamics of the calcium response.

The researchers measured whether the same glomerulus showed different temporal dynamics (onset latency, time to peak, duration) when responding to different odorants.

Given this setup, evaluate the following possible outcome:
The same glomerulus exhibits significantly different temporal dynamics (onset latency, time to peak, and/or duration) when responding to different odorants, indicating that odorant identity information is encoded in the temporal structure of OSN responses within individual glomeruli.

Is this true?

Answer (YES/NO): YES